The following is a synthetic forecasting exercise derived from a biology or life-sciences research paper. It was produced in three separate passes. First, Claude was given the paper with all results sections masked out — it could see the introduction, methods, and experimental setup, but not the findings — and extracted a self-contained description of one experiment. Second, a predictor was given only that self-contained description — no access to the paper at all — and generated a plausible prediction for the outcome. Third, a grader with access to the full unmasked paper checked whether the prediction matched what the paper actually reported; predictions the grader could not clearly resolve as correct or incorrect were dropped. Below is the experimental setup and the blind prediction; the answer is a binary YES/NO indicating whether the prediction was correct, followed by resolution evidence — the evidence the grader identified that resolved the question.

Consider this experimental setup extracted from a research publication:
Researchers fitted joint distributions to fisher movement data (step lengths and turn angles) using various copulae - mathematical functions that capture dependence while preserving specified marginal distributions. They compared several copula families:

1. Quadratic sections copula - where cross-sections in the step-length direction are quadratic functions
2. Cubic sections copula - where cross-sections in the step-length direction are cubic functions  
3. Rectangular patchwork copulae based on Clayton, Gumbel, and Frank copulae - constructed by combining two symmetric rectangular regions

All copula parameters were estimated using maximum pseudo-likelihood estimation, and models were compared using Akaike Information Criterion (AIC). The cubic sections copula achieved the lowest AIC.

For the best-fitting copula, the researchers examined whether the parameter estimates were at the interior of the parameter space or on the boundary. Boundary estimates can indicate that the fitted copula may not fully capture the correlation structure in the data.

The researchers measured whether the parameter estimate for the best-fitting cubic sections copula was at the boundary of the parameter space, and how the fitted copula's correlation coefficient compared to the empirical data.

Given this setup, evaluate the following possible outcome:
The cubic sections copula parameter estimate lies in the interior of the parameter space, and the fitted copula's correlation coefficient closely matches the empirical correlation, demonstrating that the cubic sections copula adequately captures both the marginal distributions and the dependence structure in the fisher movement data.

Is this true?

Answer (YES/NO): NO